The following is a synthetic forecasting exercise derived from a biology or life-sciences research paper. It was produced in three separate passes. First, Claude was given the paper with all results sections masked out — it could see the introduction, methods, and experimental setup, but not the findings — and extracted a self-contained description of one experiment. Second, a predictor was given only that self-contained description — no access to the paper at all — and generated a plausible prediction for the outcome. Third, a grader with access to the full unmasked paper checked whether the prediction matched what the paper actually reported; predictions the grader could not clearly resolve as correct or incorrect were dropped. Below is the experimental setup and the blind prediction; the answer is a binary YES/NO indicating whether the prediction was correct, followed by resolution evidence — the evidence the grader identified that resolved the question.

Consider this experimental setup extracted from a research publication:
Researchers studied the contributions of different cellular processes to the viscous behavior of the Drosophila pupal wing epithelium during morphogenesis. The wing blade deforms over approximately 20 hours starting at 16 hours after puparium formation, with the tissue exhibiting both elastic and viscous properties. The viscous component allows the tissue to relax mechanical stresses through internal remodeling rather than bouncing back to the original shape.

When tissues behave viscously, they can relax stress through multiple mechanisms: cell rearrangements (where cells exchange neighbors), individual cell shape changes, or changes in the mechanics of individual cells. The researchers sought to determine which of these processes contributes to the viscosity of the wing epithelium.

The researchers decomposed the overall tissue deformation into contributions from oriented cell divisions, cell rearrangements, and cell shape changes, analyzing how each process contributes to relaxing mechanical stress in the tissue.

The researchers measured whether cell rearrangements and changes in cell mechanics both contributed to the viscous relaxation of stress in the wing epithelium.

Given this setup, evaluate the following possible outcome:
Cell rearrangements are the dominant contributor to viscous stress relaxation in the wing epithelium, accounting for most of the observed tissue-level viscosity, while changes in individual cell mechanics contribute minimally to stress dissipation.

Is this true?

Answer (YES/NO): NO